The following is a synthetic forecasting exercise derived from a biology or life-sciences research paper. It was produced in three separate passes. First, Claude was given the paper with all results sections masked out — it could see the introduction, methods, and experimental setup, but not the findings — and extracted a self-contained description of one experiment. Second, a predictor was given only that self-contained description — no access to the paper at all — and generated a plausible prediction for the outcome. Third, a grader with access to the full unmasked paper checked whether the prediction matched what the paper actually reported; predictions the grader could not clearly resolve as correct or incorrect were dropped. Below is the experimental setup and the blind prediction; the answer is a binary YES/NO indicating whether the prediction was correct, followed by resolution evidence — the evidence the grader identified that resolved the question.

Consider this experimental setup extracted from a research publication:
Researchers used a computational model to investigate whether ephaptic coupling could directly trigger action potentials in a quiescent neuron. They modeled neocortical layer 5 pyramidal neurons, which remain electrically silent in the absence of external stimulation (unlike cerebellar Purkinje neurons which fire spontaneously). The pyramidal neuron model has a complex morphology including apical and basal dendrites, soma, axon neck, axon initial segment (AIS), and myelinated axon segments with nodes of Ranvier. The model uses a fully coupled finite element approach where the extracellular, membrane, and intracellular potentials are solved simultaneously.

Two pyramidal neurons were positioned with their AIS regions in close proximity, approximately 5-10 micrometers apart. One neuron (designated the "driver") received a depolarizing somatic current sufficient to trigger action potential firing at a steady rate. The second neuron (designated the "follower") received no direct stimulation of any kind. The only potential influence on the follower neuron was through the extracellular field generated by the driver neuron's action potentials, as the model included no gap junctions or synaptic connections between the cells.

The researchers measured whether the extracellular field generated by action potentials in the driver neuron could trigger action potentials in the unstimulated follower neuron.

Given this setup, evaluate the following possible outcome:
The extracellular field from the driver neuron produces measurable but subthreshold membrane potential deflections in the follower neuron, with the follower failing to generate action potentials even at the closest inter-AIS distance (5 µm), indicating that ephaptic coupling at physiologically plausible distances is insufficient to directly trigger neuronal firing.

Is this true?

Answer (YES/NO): YES